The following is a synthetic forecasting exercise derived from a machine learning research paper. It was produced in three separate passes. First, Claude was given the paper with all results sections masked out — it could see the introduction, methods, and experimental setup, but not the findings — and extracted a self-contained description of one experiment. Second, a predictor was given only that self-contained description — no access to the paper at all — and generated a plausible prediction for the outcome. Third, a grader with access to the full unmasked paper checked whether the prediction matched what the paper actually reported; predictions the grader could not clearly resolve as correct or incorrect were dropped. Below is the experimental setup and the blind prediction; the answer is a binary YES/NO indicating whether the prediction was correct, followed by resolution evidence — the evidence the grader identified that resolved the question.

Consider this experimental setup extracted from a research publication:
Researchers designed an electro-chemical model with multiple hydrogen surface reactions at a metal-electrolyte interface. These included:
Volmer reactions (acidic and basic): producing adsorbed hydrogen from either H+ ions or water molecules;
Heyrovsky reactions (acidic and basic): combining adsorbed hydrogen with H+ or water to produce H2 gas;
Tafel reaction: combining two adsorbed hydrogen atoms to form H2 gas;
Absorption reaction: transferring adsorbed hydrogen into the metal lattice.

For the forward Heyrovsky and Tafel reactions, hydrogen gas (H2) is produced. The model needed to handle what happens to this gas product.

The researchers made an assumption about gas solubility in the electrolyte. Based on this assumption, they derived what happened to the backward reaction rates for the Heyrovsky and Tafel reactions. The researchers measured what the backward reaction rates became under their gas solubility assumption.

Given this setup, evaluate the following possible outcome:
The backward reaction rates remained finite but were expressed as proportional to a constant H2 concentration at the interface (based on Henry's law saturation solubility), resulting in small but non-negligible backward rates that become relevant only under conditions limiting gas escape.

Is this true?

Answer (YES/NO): NO